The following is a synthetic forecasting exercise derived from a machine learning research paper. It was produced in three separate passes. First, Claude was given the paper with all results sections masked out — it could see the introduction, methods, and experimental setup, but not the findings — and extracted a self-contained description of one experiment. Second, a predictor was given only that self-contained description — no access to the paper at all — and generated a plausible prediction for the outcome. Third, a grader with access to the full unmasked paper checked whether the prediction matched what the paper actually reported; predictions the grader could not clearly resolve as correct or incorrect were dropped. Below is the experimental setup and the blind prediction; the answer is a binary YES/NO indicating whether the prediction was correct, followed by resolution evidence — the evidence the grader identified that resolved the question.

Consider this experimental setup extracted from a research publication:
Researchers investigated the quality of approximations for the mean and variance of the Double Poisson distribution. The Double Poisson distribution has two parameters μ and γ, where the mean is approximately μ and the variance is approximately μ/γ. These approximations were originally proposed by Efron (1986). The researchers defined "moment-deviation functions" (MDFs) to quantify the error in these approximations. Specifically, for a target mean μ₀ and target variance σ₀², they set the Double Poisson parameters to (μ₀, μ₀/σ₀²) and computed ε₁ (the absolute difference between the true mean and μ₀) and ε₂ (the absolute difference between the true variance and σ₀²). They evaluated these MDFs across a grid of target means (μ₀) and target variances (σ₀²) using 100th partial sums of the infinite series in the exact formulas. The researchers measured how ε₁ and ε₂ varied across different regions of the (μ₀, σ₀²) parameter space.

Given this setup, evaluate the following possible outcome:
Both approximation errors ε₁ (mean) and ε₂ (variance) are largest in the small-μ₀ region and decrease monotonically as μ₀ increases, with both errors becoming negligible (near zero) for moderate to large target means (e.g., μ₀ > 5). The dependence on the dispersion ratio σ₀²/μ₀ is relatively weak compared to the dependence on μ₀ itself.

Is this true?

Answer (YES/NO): NO